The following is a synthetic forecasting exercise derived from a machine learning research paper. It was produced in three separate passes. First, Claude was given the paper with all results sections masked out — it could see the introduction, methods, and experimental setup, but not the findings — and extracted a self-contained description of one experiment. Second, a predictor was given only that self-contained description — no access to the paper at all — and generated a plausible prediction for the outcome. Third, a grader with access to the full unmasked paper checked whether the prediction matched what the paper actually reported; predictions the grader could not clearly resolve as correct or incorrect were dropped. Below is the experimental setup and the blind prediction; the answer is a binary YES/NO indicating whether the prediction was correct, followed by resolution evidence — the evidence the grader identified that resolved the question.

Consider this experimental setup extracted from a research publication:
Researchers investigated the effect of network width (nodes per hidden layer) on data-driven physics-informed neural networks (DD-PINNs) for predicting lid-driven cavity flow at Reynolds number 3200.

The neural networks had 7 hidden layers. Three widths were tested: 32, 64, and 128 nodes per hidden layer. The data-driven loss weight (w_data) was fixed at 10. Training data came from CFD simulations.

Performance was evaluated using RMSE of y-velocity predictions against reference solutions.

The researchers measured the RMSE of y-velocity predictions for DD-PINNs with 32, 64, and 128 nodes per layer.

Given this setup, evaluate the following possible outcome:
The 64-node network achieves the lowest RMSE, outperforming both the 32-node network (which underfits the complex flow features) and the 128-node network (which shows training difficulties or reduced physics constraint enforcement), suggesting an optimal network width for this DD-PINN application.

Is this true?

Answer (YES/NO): NO